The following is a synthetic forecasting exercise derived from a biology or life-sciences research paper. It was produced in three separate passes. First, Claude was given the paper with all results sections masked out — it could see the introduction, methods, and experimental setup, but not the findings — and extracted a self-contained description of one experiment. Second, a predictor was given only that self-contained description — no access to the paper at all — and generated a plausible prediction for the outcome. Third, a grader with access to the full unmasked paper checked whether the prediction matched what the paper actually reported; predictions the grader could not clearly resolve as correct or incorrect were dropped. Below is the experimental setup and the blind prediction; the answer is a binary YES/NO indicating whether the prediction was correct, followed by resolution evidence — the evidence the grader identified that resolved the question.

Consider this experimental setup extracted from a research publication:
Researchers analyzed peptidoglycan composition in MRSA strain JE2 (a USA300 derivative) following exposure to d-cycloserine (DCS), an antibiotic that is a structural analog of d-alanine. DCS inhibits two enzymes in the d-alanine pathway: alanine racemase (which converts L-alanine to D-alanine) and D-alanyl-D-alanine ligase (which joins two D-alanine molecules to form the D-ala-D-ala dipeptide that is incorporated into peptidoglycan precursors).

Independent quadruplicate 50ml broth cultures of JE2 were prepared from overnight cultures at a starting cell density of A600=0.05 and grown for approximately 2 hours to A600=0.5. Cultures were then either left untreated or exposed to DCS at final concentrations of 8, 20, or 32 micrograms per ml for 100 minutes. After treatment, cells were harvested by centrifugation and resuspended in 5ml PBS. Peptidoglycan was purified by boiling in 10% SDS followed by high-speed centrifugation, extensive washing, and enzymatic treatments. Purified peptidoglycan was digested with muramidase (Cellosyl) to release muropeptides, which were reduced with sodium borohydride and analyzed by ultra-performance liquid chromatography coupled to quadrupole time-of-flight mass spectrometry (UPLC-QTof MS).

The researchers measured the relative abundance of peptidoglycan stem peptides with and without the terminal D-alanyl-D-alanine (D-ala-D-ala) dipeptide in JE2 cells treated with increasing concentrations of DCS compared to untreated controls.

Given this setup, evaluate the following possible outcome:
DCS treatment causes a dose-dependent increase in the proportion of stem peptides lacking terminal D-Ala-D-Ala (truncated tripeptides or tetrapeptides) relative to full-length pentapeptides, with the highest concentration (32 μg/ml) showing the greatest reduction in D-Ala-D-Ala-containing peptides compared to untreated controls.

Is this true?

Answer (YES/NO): YES